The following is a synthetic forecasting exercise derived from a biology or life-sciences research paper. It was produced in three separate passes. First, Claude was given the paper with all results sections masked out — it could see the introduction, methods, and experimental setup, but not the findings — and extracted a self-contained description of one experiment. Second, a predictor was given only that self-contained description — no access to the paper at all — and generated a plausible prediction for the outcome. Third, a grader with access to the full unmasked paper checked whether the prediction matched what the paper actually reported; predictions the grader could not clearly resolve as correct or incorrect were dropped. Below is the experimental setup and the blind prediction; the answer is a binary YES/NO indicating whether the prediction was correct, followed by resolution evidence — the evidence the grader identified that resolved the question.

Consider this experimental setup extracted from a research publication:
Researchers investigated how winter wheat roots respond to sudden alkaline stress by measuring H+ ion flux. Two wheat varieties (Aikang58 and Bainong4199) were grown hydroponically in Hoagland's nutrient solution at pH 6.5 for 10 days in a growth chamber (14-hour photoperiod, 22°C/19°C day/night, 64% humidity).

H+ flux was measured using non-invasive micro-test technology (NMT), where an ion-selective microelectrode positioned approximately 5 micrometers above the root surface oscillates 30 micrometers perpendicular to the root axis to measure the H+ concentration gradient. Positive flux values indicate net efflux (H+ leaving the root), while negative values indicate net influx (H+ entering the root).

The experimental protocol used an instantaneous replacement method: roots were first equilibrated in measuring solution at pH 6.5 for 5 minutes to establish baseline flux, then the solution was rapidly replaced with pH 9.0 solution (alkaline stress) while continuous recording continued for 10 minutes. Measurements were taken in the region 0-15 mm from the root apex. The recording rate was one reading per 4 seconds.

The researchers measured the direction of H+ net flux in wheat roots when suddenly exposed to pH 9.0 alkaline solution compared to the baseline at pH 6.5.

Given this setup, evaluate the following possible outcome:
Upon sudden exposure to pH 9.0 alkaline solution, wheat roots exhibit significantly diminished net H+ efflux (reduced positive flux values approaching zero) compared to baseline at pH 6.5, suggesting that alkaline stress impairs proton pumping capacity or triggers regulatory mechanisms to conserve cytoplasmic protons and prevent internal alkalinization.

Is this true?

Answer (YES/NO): NO